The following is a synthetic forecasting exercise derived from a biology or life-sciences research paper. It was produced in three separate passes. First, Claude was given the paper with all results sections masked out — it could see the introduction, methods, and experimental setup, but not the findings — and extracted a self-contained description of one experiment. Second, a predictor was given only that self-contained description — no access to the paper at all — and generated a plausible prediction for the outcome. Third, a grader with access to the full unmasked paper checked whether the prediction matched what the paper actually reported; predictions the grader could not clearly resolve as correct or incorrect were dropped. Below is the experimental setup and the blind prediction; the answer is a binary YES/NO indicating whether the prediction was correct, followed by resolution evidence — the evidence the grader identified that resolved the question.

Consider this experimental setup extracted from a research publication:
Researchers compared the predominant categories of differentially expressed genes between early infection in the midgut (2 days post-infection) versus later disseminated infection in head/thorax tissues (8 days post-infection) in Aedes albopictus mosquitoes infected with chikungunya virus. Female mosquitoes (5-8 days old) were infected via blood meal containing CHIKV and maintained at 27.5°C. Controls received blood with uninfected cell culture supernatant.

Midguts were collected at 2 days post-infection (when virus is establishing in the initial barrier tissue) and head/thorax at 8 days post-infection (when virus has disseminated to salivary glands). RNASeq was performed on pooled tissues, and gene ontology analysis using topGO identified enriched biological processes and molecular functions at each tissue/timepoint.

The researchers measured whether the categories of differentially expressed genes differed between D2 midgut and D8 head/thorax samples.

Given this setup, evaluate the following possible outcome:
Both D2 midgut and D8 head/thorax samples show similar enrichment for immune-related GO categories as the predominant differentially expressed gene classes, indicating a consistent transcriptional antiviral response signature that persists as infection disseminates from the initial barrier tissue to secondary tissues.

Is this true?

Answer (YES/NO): NO